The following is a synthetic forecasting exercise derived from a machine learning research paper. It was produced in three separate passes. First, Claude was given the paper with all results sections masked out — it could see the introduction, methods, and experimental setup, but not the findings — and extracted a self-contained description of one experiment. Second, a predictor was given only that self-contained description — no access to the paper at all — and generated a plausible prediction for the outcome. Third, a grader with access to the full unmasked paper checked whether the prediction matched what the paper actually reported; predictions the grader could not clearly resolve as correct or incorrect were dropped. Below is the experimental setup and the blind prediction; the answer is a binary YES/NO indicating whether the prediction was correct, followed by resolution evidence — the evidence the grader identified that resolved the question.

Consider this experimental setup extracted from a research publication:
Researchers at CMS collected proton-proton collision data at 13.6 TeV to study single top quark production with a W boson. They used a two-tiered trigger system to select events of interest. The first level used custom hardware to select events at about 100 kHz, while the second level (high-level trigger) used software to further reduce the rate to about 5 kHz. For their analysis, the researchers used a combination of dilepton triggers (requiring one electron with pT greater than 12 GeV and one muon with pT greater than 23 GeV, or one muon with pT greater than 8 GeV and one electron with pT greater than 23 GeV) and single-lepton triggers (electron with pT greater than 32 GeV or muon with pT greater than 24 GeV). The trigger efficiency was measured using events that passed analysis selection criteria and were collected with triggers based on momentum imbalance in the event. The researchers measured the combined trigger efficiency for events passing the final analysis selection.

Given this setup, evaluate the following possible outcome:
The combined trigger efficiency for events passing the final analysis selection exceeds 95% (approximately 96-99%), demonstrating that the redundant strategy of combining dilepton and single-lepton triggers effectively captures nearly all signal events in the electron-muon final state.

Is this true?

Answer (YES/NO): YES